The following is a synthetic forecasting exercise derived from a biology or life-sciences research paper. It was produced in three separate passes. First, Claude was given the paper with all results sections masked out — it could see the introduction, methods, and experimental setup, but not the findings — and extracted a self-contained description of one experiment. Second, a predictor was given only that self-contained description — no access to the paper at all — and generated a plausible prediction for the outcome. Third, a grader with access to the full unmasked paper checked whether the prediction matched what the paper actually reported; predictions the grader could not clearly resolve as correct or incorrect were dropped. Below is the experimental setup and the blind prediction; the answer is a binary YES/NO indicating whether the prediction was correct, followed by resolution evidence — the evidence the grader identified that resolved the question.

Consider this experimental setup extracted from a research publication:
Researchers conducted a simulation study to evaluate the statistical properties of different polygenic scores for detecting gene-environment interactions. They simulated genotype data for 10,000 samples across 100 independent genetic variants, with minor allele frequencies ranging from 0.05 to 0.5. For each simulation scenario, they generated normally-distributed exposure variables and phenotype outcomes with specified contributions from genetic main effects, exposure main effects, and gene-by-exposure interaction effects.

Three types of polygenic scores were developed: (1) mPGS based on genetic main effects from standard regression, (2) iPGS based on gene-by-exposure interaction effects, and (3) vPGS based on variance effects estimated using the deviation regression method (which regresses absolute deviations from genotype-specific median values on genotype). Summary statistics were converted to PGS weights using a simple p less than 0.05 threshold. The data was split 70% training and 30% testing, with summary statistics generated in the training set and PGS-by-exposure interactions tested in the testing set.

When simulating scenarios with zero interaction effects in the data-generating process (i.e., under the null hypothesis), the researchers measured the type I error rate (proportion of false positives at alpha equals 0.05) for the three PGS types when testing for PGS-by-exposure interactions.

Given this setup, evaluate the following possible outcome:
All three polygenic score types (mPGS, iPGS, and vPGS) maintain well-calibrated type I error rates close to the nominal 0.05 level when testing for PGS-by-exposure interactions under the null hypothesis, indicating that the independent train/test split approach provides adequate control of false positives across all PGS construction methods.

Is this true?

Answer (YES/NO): YES